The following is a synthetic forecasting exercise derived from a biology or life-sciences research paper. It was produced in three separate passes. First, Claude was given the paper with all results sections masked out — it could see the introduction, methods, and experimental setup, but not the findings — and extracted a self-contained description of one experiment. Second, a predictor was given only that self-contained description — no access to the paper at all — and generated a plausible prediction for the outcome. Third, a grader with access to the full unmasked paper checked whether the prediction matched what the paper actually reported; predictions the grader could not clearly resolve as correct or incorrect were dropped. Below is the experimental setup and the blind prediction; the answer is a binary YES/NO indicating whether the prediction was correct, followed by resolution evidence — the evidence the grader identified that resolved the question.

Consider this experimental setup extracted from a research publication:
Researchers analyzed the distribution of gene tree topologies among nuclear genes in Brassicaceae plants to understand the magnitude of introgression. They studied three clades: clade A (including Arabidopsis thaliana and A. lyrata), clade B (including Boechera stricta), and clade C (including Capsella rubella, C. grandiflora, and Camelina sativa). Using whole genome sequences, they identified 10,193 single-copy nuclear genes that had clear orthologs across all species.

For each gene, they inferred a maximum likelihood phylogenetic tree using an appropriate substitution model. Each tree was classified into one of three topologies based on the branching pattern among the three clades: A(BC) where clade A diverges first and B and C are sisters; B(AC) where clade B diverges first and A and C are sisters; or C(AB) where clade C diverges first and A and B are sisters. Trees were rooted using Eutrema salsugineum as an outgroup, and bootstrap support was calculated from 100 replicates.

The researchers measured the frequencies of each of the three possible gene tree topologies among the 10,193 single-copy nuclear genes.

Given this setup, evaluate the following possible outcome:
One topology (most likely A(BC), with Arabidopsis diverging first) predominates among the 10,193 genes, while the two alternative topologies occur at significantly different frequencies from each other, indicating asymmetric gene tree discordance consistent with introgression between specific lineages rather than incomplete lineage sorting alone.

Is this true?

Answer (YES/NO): YES